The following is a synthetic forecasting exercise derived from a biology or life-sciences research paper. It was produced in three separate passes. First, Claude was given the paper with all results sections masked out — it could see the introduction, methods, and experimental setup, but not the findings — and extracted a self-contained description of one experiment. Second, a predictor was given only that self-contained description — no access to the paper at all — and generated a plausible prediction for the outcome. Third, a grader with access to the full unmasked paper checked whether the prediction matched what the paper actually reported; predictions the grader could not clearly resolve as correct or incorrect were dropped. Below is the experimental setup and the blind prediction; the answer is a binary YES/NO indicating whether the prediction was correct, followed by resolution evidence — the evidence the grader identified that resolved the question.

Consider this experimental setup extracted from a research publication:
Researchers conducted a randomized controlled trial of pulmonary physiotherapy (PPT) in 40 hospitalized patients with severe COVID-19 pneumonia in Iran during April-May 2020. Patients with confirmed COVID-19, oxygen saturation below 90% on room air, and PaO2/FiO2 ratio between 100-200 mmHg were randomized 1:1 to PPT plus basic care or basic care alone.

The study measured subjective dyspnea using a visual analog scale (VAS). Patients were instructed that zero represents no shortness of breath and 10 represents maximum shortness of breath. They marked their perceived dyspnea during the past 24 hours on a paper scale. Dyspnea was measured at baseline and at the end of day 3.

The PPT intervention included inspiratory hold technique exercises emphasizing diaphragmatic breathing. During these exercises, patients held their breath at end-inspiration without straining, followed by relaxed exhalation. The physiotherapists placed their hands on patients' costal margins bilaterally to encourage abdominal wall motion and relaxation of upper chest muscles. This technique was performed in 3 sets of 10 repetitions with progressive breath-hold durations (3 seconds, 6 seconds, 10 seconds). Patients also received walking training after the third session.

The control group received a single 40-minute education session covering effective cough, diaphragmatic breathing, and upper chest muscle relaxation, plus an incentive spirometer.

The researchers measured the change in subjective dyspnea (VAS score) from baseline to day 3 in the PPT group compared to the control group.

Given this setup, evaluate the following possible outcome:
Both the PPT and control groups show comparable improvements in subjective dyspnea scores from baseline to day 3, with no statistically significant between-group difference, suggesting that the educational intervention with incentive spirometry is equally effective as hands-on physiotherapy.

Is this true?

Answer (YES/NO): NO